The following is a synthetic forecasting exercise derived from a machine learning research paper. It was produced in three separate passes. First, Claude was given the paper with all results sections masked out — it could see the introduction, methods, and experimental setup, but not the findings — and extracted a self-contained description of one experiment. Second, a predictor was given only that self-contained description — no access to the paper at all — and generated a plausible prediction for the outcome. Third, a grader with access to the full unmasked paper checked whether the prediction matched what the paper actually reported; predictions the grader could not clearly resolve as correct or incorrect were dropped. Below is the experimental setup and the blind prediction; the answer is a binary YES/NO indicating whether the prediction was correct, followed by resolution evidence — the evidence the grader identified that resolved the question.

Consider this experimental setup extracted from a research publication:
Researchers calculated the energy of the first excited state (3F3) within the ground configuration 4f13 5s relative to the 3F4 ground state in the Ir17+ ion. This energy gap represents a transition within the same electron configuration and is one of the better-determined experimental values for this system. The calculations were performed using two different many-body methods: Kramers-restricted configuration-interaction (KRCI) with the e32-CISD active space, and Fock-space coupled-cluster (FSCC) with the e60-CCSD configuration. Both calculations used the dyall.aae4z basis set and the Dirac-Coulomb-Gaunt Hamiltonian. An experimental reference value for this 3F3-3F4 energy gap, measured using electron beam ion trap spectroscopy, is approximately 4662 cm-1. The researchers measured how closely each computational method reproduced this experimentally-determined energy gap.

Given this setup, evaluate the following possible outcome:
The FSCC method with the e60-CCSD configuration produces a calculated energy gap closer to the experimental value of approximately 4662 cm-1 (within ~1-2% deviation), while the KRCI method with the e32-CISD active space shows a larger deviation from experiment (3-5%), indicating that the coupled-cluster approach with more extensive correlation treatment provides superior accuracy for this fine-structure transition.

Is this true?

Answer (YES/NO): NO